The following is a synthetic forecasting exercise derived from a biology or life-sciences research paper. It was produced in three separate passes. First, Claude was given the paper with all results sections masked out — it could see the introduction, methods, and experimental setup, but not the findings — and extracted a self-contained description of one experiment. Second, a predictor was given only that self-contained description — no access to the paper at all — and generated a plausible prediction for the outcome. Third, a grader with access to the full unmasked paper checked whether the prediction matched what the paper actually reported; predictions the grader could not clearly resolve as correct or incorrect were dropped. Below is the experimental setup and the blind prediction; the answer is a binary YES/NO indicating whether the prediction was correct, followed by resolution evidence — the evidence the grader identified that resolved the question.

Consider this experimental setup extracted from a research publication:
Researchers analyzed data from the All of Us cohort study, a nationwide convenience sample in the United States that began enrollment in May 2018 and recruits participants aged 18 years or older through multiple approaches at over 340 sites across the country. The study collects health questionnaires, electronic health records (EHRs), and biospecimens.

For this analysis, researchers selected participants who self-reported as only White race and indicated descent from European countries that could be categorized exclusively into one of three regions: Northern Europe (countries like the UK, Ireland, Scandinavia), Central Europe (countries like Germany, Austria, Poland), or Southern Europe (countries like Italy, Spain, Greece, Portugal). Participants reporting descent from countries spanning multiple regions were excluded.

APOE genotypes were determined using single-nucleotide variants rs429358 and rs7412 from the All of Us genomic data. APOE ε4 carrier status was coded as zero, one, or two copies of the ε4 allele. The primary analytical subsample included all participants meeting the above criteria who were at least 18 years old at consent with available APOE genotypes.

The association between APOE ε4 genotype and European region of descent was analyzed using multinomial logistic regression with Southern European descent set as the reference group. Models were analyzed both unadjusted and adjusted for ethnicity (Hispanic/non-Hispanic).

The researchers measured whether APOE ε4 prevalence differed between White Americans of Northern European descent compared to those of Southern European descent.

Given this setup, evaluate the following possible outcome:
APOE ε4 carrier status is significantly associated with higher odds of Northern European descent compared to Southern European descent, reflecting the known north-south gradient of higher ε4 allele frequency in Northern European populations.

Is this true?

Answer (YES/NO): YES